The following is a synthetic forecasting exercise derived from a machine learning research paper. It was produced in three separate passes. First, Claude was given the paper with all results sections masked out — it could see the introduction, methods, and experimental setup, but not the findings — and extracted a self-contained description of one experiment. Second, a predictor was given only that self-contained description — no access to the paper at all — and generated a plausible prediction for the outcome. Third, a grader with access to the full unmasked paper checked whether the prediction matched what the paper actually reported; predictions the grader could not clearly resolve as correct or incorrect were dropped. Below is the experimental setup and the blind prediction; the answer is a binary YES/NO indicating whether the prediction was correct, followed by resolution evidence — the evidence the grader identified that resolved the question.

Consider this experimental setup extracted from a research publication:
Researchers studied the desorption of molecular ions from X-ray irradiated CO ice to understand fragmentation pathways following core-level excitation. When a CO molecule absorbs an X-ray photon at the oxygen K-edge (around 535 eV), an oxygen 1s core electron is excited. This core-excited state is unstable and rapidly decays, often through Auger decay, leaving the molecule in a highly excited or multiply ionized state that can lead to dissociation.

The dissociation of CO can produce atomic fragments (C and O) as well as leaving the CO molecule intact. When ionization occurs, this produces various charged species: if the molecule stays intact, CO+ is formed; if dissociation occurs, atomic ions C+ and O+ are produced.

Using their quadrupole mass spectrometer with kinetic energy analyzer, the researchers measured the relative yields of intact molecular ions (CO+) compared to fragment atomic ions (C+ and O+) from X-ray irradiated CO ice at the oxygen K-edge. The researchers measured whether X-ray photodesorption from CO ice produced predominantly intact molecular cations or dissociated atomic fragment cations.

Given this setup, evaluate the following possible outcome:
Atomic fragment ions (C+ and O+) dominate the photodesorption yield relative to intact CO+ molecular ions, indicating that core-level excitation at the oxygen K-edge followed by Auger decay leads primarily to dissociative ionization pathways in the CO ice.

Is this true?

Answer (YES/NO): YES